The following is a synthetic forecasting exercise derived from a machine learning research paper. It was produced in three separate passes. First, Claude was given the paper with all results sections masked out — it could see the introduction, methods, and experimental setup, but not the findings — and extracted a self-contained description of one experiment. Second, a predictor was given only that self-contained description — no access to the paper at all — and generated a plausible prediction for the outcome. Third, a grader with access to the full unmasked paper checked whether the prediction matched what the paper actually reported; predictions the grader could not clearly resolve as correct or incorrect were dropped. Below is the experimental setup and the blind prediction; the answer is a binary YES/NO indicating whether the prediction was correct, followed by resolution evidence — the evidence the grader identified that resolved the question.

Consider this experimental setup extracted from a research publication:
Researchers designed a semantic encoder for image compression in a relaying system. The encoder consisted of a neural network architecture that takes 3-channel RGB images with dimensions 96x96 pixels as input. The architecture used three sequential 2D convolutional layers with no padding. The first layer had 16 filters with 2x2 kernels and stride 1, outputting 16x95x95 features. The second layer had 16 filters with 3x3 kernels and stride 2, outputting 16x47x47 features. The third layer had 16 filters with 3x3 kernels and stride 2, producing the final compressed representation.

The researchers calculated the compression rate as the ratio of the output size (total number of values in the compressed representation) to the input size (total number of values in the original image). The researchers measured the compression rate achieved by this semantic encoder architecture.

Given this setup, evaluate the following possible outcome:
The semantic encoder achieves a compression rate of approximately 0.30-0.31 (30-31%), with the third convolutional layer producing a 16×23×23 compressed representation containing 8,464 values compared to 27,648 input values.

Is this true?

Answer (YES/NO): YES